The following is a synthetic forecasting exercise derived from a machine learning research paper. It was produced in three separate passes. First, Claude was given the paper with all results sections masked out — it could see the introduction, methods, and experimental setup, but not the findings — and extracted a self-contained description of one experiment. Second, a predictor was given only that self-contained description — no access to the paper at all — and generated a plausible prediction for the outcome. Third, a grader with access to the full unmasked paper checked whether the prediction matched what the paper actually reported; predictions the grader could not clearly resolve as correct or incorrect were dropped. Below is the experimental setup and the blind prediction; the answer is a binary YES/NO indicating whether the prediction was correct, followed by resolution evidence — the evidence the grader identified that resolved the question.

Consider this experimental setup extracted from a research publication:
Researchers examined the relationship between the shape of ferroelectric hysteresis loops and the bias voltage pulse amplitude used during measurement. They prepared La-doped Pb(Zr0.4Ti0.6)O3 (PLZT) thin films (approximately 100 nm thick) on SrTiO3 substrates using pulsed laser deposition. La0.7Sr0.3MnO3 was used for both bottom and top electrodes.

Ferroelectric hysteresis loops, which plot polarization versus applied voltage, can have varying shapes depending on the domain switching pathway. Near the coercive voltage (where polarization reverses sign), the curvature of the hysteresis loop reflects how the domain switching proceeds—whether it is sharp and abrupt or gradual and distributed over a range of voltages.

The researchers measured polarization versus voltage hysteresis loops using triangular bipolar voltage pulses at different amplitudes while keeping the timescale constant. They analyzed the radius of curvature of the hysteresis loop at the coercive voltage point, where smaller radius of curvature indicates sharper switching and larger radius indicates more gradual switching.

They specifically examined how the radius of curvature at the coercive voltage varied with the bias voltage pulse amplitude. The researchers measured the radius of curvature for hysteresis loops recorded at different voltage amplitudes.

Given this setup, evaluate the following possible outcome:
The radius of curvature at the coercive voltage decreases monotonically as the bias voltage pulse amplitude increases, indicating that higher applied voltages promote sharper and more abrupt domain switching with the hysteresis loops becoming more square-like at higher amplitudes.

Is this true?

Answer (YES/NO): NO